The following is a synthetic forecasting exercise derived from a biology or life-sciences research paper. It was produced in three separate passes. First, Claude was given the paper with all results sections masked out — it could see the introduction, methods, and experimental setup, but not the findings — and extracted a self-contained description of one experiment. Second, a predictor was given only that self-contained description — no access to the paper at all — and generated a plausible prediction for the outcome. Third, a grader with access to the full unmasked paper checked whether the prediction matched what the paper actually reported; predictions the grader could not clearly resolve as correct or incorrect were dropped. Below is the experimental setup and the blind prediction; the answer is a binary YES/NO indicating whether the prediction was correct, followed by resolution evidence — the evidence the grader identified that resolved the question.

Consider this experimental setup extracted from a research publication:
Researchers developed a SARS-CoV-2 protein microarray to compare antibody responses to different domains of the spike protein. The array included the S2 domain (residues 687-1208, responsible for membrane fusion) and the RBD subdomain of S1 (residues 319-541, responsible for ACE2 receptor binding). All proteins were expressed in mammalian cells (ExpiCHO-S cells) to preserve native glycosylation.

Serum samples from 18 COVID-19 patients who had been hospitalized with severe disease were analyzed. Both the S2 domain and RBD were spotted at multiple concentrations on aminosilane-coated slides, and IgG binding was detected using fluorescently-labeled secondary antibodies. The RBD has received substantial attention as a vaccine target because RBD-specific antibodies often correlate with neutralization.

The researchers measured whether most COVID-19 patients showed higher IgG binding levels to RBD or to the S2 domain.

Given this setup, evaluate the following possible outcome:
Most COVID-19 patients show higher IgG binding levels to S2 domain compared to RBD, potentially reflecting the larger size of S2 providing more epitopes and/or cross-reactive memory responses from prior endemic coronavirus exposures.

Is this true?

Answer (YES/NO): YES